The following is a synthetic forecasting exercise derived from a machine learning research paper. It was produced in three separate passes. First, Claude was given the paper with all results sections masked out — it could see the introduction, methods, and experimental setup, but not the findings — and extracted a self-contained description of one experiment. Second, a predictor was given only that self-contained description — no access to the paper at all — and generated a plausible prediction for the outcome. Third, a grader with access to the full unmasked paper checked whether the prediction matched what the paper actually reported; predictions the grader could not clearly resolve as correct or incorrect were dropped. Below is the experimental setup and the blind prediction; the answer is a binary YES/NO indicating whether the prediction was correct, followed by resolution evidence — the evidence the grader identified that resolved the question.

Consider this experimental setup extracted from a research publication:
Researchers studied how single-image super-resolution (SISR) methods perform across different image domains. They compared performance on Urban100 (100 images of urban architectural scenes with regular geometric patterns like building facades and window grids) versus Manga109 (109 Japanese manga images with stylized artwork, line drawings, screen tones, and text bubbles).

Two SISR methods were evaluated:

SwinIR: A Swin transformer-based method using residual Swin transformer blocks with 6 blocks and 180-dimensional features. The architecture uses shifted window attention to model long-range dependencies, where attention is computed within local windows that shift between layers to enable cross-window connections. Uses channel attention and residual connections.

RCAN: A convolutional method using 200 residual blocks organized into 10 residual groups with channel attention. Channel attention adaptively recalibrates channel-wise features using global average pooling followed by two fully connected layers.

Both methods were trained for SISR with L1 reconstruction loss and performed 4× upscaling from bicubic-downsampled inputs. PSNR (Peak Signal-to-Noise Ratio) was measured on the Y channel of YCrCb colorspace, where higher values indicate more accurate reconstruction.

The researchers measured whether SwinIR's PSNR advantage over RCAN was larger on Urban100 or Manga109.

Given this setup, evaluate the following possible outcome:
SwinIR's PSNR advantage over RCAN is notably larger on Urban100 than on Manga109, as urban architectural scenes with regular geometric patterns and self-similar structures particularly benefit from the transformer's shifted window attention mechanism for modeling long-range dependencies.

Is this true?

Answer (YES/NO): YES